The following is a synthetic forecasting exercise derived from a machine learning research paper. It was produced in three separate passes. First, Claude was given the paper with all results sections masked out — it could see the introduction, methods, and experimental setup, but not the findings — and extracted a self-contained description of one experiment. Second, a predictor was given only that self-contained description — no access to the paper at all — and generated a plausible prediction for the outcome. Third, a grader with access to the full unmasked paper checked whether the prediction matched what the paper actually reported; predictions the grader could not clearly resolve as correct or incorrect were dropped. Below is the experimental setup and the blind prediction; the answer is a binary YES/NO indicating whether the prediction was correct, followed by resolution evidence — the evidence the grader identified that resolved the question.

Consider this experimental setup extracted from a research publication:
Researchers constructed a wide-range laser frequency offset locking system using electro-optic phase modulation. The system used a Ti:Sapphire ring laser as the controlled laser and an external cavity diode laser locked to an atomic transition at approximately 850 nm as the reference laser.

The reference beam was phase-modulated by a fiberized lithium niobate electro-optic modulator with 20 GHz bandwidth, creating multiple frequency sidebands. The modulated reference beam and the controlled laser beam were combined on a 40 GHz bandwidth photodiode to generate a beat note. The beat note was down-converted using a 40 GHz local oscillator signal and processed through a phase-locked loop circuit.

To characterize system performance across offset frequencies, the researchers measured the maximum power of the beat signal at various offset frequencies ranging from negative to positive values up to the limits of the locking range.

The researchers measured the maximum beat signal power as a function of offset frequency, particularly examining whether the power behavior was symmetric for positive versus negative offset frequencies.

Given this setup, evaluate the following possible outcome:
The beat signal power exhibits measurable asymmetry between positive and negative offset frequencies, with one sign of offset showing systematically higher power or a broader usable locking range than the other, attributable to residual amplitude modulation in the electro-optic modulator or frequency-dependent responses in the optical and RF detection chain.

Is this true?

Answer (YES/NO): YES